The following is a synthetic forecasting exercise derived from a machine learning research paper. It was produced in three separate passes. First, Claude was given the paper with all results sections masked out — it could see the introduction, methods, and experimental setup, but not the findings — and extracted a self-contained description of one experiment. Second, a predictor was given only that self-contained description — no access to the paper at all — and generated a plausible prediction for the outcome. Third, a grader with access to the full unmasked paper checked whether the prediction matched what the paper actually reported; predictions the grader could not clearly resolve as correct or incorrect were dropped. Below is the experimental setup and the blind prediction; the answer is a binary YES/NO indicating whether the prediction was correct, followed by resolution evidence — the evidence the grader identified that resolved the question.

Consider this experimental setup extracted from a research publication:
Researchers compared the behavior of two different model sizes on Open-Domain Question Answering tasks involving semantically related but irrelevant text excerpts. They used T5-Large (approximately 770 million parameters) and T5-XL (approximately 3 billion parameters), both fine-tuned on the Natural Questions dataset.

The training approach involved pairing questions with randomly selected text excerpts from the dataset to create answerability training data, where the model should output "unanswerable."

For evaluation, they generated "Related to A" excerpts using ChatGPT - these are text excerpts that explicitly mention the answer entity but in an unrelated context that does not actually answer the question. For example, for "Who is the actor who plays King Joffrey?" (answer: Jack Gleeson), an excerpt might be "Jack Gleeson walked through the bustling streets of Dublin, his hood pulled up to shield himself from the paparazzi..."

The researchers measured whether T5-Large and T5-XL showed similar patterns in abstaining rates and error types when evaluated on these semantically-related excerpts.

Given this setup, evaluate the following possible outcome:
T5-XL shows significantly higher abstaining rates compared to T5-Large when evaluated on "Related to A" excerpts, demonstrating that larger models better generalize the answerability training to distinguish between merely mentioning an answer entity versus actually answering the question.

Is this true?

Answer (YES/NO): NO